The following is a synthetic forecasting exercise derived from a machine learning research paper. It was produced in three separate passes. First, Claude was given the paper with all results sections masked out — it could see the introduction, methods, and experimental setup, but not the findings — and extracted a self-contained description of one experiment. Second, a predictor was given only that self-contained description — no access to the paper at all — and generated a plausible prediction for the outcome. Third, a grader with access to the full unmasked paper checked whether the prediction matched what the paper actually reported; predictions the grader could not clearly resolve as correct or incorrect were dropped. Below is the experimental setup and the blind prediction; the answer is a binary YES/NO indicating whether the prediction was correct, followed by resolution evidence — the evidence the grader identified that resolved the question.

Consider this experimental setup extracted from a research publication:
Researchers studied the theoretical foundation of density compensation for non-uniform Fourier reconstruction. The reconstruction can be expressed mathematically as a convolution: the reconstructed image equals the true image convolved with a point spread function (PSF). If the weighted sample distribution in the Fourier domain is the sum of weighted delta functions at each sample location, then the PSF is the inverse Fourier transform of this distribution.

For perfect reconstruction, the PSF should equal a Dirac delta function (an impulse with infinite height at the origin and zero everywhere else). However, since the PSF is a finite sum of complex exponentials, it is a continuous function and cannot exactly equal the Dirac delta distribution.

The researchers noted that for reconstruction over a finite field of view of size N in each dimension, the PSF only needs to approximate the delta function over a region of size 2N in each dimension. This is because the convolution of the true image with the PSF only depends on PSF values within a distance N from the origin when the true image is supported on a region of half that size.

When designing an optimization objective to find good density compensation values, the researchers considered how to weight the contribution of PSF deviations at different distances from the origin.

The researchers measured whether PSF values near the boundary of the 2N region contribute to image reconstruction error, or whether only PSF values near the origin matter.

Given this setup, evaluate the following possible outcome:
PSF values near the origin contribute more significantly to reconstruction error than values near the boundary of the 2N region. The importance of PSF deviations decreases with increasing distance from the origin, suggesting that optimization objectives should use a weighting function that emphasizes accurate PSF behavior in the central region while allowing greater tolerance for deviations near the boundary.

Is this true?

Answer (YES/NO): YES